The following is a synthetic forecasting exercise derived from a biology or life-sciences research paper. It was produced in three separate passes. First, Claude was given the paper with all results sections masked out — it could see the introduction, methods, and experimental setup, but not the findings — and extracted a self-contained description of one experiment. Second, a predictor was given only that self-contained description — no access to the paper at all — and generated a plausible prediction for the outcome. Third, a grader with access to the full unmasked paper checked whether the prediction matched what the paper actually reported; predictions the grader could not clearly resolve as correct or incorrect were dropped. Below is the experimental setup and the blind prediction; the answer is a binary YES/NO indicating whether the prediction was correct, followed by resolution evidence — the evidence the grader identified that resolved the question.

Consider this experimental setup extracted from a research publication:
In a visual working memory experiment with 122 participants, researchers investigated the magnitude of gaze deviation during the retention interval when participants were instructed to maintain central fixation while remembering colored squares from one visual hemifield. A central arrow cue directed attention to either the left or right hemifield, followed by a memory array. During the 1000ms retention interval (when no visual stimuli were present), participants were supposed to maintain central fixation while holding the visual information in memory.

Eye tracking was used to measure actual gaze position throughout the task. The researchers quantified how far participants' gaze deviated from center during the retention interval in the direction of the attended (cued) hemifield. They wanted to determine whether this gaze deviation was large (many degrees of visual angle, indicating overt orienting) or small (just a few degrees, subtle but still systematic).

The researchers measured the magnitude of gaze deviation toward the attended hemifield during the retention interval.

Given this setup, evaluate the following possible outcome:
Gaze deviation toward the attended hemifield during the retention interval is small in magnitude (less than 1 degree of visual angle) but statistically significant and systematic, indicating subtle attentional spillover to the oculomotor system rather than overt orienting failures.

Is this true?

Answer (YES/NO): NO